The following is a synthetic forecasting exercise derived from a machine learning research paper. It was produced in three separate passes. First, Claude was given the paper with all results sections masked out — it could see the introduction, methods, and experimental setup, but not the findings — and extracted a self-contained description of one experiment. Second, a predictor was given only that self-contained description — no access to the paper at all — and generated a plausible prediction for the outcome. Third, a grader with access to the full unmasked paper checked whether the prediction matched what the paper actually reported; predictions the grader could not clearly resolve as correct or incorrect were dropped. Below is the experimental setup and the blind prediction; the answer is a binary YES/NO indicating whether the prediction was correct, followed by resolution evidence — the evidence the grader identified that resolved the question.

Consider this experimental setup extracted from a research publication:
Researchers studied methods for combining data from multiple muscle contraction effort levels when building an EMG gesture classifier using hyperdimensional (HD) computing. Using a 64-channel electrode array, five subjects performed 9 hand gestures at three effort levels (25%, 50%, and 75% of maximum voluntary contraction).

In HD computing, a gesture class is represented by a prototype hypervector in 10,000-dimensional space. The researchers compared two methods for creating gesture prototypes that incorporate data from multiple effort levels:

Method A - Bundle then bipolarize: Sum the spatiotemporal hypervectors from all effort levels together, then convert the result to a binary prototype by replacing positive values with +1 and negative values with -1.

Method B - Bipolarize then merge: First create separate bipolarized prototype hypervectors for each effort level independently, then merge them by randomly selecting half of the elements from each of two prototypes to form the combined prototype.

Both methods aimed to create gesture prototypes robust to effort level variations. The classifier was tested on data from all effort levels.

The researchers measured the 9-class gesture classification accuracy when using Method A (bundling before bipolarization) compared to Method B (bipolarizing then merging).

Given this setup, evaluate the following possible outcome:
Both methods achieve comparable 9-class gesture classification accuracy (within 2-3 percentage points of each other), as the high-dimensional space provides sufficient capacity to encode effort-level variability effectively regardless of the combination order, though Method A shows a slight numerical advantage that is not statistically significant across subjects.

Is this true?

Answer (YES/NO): NO